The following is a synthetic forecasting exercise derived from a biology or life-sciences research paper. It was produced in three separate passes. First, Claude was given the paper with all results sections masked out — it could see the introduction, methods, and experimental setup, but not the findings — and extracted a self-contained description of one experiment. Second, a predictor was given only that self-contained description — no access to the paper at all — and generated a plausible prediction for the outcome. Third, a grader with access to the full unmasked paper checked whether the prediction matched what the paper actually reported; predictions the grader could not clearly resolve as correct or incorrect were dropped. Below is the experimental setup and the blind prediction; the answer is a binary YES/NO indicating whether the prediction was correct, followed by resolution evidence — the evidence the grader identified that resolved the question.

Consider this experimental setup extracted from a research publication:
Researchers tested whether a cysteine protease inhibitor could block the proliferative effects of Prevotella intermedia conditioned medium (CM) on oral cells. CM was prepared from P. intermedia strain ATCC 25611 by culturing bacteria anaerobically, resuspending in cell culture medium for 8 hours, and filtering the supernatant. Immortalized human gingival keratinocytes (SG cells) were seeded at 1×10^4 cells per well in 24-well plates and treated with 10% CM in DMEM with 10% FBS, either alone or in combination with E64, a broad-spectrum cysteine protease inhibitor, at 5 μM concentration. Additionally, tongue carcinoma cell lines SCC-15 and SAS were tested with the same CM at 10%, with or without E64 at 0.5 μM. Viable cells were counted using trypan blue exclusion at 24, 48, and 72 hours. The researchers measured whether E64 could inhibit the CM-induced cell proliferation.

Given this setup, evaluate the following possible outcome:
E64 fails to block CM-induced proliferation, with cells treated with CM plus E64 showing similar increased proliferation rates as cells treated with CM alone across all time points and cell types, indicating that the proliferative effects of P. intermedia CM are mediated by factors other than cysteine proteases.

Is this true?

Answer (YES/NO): NO